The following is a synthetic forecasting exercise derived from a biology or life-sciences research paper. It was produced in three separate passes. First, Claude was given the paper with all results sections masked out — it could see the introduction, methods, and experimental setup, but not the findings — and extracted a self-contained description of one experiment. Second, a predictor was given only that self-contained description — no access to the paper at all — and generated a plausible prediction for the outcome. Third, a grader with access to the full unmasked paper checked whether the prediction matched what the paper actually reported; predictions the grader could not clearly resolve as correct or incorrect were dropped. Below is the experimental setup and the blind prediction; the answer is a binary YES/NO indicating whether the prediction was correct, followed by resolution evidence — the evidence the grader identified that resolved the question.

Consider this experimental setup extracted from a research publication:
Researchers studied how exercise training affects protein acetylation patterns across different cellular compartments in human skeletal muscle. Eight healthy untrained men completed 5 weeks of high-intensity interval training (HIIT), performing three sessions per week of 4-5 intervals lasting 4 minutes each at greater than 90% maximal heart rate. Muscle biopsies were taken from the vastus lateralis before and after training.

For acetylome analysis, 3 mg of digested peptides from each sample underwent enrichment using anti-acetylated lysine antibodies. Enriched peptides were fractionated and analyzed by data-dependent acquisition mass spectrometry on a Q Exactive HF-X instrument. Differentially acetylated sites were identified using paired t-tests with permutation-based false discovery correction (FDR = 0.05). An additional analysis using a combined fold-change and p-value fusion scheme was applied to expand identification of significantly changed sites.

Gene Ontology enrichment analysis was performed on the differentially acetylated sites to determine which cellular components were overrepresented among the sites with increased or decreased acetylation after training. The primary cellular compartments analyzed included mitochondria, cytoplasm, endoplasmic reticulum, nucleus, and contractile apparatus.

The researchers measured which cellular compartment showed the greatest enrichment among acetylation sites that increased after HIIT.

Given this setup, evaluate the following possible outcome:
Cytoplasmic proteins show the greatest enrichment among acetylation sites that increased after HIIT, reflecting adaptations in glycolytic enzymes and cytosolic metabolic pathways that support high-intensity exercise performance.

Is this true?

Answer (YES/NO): NO